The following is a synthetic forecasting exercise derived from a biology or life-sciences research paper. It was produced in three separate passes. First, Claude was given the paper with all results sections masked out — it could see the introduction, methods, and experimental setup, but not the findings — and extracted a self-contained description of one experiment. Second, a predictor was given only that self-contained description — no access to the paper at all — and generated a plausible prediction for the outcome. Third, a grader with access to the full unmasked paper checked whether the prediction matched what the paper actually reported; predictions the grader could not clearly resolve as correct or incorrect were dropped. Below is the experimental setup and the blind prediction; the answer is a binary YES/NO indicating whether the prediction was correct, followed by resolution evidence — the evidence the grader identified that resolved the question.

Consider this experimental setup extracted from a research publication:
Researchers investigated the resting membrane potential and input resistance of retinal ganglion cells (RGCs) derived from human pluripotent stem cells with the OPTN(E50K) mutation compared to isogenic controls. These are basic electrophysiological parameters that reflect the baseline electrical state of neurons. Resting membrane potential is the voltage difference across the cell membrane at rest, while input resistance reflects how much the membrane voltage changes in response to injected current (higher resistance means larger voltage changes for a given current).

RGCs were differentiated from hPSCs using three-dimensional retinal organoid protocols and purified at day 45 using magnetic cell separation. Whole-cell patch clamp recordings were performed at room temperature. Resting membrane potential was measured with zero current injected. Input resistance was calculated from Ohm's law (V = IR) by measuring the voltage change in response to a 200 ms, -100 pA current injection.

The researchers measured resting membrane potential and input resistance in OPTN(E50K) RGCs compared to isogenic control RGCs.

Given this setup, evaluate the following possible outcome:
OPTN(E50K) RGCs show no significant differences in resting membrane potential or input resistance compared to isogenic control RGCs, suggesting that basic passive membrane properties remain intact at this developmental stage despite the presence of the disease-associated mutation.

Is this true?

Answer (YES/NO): NO